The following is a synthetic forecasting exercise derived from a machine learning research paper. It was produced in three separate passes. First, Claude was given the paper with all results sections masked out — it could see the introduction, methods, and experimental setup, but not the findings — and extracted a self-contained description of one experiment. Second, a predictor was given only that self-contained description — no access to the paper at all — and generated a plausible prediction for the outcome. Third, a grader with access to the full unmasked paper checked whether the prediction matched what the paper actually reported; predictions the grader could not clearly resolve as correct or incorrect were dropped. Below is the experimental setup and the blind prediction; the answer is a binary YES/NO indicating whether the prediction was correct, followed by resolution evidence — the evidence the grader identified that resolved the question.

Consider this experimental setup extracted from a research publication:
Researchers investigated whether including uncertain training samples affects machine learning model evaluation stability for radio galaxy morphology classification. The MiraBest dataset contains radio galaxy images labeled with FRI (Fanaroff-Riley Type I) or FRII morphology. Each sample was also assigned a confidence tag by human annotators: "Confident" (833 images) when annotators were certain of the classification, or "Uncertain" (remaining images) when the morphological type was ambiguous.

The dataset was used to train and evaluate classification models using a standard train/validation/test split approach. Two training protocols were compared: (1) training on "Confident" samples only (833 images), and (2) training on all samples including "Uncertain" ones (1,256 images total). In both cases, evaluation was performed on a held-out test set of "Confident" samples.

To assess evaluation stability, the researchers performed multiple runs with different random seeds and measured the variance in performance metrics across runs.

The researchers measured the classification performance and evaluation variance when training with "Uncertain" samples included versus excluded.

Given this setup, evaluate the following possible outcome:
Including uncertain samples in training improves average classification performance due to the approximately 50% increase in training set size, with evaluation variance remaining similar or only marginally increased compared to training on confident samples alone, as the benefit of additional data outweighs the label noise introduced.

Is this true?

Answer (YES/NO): NO